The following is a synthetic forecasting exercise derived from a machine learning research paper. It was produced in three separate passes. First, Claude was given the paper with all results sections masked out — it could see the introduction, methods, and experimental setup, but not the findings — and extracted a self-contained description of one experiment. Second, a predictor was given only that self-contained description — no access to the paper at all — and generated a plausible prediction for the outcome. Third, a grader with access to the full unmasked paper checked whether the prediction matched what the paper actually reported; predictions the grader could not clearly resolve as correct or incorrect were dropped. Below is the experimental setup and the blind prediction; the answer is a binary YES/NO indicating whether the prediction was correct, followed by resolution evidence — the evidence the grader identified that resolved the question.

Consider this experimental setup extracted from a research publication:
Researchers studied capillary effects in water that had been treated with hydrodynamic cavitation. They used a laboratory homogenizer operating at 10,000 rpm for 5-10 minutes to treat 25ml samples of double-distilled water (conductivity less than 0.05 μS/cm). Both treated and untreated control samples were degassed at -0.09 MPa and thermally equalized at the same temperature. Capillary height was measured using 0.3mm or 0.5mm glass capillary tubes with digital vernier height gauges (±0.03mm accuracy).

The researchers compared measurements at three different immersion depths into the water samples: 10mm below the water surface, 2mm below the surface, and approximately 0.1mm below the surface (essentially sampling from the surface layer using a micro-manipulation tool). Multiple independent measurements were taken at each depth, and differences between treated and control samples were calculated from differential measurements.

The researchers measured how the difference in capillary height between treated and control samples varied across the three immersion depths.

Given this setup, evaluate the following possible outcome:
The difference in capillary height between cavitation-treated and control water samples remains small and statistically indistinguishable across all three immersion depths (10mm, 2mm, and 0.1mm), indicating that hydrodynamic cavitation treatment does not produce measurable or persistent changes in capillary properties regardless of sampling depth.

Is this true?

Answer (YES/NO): NO